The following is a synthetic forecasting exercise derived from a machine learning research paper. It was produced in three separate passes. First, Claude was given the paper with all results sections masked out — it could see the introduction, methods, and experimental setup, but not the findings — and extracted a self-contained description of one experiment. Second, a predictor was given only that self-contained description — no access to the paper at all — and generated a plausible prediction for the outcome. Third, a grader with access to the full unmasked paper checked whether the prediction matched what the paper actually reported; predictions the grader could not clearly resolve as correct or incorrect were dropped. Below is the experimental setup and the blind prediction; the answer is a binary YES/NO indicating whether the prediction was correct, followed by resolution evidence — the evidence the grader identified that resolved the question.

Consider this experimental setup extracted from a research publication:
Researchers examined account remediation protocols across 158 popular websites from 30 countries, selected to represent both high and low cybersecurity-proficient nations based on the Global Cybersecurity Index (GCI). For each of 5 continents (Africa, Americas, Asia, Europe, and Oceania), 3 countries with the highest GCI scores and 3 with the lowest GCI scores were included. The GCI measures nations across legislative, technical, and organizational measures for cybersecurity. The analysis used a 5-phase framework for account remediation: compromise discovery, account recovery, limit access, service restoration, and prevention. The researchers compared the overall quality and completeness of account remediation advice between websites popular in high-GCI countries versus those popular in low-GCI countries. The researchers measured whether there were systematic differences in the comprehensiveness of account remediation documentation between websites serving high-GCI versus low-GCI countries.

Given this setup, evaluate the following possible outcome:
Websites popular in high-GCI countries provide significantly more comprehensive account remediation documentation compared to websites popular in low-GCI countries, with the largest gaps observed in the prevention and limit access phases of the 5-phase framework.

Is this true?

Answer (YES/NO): NO